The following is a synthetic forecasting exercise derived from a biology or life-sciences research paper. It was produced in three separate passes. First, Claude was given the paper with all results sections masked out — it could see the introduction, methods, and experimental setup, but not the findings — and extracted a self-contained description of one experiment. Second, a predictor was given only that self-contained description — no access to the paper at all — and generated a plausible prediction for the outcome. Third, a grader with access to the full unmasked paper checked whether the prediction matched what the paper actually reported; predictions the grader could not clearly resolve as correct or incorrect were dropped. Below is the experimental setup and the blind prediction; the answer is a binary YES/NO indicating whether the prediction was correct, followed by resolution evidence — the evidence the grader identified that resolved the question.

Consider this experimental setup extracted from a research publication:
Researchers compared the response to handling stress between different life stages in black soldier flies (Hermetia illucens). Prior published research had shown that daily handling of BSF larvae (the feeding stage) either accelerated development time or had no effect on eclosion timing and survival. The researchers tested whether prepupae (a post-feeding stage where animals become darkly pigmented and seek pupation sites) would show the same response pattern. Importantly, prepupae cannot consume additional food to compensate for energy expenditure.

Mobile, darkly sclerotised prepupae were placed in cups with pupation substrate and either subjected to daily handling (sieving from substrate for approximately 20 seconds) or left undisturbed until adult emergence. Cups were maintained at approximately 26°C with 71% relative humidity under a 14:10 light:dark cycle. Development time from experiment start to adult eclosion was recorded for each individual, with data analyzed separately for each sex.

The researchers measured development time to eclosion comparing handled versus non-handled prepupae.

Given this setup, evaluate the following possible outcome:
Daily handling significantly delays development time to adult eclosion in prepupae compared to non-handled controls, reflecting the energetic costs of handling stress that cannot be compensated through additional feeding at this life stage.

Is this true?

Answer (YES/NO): YES